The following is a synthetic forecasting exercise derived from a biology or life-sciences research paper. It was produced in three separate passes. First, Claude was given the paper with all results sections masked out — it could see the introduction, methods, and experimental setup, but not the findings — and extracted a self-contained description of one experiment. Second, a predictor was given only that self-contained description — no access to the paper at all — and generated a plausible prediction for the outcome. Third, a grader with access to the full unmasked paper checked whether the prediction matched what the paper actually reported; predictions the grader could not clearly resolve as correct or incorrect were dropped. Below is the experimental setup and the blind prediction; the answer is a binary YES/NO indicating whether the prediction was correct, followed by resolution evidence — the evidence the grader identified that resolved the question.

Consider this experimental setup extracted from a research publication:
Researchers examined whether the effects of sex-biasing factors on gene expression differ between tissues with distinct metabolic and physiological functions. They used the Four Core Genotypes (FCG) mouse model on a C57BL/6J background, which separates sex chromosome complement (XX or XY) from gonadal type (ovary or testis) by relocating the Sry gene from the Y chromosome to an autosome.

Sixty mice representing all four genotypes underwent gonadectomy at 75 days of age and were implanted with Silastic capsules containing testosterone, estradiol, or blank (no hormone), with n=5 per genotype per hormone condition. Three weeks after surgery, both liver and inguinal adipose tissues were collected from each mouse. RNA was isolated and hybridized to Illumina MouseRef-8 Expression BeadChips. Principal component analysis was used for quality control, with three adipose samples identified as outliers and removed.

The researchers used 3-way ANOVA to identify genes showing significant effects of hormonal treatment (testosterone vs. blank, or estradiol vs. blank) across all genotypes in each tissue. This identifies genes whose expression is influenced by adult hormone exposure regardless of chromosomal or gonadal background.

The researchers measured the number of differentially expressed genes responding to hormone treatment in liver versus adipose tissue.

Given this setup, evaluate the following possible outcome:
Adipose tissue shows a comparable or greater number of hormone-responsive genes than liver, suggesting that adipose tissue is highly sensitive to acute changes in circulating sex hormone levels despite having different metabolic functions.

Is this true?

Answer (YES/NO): NO